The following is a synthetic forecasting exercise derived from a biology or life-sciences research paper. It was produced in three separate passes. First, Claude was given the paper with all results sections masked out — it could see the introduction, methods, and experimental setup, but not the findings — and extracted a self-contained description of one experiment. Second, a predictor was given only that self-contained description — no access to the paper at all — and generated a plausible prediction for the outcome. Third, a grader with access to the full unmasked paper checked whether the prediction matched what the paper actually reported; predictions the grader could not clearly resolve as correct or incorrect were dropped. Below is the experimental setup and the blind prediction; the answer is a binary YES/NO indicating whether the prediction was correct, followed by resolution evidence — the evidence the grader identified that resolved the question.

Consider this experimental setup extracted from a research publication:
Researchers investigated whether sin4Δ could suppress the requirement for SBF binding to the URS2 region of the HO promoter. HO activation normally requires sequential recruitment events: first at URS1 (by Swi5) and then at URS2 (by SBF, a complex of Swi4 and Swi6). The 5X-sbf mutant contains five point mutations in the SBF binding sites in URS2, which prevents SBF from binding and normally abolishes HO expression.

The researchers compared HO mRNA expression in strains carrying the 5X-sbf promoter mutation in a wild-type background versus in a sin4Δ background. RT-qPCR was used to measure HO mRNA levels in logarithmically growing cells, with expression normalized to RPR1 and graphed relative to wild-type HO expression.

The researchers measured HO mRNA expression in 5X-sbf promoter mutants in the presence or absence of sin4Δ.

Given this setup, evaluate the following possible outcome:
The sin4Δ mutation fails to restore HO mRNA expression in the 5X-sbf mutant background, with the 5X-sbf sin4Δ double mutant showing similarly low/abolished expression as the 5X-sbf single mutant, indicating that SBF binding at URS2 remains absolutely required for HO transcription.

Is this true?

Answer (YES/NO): NO